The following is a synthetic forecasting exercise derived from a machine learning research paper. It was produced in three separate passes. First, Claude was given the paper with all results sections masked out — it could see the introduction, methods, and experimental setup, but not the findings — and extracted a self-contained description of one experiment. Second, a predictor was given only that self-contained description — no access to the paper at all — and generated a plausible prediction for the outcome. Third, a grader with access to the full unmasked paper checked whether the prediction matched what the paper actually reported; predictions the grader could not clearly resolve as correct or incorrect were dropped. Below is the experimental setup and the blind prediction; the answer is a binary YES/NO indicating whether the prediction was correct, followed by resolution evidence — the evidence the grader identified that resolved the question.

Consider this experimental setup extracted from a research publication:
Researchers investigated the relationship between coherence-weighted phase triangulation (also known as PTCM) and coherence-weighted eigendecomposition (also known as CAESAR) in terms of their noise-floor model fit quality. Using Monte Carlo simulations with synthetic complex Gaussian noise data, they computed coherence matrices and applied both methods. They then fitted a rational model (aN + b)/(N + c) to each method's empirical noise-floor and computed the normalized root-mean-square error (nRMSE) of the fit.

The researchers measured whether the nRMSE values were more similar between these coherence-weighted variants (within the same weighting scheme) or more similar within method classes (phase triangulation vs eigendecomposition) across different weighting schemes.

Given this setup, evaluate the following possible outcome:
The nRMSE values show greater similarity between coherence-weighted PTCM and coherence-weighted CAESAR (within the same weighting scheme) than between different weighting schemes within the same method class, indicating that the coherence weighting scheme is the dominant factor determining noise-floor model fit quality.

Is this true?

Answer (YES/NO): NO